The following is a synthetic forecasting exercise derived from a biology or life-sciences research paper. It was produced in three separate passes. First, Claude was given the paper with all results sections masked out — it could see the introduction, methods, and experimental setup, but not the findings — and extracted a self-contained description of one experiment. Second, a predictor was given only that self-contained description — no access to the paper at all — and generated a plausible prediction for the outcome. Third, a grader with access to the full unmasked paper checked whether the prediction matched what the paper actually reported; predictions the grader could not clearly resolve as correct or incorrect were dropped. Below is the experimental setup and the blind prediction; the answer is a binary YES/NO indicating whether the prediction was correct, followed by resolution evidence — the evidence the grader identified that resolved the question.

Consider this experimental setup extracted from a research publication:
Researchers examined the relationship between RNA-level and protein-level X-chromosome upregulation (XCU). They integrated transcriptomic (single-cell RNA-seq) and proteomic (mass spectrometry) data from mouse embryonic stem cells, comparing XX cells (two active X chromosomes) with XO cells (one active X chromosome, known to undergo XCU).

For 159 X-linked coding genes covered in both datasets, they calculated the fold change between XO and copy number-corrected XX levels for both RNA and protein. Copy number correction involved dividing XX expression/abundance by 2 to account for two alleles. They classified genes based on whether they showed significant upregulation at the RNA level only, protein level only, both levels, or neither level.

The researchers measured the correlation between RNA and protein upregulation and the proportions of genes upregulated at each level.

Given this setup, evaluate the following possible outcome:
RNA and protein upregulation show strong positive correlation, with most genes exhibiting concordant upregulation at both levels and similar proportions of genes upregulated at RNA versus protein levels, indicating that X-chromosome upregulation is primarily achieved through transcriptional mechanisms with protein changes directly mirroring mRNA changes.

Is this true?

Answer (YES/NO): NO